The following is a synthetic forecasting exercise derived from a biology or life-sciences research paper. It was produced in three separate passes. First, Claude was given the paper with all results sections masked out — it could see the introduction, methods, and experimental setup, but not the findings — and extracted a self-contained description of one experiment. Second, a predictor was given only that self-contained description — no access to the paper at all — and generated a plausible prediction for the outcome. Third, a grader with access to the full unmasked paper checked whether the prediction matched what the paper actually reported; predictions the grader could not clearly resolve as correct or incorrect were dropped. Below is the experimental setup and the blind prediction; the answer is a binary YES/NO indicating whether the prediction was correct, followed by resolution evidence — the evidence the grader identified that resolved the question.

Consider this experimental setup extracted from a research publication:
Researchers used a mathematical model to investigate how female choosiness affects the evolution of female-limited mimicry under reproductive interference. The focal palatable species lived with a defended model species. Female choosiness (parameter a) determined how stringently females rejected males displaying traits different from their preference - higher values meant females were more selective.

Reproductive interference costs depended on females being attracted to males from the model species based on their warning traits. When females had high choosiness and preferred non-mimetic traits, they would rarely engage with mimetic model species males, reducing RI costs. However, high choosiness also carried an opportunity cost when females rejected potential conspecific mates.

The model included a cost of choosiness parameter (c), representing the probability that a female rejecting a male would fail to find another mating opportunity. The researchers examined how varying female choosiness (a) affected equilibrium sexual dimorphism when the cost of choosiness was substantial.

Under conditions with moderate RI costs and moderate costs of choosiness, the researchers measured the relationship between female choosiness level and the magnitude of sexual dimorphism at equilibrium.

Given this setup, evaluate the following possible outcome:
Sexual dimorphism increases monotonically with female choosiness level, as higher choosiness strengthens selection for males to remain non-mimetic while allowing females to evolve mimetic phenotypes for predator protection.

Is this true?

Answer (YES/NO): NO